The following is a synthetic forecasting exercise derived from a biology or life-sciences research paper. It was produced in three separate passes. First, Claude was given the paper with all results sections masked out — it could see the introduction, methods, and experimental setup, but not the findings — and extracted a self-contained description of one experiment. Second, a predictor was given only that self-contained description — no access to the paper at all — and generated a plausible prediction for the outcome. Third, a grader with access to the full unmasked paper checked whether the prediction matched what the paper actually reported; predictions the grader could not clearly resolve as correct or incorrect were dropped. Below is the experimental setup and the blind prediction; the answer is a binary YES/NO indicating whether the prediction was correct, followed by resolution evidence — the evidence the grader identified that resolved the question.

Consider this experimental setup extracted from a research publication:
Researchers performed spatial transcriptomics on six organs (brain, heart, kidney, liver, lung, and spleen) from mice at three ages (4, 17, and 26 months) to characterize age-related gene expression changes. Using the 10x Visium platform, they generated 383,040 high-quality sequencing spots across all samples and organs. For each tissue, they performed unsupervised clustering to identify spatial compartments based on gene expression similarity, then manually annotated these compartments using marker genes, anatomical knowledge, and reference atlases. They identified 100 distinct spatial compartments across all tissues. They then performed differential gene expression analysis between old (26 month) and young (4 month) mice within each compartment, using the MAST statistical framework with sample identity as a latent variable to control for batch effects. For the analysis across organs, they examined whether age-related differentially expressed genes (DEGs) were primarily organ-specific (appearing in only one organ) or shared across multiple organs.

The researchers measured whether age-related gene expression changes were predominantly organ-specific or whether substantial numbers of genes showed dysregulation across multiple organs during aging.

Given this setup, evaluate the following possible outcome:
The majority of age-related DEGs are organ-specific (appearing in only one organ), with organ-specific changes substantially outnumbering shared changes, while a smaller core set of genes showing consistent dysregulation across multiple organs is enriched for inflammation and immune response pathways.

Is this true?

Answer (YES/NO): YES